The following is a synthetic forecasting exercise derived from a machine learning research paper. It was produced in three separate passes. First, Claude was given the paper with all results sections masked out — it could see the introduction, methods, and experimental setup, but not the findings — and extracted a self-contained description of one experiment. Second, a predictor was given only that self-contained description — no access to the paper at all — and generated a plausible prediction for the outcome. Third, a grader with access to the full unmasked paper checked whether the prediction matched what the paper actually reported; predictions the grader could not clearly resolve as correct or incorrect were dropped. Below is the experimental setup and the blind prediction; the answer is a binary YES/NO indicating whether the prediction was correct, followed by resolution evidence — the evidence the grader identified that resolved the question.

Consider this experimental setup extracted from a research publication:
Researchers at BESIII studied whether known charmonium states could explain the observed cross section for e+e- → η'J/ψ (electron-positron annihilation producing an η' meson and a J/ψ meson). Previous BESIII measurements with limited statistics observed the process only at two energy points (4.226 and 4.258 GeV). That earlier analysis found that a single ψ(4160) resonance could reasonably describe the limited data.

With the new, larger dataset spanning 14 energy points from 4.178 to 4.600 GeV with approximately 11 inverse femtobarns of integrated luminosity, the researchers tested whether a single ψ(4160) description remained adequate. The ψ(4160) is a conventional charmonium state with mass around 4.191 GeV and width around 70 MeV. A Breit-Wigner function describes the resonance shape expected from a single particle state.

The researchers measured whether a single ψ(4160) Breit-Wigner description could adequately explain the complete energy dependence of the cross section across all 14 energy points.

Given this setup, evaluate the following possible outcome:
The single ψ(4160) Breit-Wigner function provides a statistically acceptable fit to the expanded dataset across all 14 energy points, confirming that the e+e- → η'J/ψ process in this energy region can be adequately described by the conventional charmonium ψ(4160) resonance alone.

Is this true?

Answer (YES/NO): NO